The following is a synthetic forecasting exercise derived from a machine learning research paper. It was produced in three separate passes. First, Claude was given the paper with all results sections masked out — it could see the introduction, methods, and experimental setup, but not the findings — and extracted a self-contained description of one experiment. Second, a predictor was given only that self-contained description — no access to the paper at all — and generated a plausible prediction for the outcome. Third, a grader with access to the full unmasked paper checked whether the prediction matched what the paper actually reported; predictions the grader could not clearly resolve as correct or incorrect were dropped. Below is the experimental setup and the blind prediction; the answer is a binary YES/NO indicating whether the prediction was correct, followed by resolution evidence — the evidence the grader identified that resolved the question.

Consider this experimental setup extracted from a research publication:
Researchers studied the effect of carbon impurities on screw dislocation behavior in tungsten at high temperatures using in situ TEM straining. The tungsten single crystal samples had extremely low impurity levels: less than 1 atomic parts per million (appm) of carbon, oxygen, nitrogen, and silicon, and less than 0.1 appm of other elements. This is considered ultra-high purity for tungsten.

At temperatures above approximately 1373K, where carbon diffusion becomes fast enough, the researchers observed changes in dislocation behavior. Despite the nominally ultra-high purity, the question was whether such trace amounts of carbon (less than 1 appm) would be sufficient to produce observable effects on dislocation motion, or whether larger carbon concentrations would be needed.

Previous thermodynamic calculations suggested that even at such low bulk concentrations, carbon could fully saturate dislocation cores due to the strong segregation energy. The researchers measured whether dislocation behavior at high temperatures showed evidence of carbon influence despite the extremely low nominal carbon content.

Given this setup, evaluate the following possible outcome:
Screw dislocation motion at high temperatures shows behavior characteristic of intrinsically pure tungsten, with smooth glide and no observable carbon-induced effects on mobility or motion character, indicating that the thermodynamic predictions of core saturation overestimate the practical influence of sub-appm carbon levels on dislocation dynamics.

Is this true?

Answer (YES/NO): NO